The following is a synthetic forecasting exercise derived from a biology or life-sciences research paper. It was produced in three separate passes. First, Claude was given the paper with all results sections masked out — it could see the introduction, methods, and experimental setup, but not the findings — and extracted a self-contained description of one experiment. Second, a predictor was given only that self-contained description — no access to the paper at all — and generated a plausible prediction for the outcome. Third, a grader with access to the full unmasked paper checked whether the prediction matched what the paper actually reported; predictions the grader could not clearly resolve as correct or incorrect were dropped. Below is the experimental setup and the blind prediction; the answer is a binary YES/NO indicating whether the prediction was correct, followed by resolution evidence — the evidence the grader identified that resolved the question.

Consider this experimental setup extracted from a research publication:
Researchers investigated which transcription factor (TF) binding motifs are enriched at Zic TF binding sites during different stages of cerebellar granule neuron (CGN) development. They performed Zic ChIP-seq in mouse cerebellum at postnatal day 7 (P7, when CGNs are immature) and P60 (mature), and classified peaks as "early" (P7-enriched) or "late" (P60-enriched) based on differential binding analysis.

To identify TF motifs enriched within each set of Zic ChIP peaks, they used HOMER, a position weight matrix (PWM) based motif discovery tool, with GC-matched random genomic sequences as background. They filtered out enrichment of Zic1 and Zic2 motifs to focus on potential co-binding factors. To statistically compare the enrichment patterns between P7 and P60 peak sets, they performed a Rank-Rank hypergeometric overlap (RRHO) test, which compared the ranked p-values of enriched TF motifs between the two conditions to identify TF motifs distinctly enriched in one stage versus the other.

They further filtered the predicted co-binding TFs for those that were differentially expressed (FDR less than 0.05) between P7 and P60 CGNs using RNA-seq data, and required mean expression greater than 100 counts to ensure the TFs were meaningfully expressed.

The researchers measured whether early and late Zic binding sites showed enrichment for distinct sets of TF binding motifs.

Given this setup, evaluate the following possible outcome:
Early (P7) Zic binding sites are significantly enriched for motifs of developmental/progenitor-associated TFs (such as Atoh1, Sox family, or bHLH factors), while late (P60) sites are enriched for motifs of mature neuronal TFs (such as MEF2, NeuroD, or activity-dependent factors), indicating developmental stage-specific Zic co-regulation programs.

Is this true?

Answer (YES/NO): YES